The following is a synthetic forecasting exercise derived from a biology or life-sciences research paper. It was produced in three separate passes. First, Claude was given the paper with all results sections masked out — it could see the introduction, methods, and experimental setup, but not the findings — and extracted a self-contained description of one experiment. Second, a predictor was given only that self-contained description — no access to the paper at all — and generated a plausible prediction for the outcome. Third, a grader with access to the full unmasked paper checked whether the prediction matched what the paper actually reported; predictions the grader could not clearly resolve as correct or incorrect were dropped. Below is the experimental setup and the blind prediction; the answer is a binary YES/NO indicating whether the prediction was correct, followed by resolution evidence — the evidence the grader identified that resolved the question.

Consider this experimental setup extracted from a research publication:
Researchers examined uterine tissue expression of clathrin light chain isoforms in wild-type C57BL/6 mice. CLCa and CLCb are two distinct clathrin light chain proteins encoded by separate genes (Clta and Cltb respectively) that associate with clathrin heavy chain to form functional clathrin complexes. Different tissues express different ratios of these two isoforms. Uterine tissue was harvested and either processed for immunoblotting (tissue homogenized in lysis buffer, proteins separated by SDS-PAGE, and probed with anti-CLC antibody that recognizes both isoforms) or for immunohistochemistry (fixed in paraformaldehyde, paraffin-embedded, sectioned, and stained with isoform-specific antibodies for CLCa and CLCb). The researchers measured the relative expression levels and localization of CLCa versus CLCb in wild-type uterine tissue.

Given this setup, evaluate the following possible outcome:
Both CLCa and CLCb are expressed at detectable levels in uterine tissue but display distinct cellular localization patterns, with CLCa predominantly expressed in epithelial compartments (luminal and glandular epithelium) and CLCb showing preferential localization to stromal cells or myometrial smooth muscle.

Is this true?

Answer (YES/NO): NO